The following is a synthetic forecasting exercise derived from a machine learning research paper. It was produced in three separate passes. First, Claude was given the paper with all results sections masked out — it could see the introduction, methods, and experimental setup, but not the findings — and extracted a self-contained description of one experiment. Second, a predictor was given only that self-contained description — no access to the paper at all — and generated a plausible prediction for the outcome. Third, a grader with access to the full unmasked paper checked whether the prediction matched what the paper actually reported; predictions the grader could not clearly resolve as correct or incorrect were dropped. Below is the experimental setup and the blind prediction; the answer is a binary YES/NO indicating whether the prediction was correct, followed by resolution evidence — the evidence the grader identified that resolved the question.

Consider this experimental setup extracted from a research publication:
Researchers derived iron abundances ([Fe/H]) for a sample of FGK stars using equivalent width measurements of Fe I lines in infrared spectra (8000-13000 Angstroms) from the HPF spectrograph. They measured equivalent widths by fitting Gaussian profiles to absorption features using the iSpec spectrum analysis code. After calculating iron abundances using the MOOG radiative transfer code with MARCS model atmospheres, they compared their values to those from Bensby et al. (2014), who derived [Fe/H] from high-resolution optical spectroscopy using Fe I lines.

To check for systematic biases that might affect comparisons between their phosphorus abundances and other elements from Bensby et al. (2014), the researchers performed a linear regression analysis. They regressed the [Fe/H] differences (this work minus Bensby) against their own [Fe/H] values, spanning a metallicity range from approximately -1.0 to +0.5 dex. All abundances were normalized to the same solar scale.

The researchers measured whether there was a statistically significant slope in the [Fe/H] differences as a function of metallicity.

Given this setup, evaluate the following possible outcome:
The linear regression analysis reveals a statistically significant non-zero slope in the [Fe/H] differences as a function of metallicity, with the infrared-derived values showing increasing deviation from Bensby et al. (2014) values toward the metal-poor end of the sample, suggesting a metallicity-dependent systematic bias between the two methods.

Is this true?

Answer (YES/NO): NO